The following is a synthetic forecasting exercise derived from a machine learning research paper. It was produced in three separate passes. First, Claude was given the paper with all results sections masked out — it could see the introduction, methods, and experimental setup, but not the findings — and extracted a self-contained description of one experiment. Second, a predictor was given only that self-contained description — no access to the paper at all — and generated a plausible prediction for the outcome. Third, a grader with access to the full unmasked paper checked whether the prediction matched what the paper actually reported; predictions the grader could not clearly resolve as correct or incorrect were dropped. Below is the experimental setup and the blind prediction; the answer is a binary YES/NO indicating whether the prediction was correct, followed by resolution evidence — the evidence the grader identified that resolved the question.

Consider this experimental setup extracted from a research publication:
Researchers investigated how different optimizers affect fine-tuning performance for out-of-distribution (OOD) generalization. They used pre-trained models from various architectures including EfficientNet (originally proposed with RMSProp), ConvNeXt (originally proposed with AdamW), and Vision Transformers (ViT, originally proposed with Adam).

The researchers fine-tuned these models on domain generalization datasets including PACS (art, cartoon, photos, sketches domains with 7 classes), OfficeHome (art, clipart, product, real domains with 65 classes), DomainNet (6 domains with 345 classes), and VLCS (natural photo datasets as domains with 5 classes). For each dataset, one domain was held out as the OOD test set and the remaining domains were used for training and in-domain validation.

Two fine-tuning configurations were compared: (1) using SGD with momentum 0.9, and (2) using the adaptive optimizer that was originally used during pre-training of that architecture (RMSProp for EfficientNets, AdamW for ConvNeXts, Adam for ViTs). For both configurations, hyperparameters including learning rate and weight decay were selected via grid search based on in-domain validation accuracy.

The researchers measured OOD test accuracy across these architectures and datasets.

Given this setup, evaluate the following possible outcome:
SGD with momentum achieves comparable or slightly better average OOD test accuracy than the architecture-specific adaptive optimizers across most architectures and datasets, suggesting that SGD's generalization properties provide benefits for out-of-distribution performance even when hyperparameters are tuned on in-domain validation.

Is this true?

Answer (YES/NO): YES